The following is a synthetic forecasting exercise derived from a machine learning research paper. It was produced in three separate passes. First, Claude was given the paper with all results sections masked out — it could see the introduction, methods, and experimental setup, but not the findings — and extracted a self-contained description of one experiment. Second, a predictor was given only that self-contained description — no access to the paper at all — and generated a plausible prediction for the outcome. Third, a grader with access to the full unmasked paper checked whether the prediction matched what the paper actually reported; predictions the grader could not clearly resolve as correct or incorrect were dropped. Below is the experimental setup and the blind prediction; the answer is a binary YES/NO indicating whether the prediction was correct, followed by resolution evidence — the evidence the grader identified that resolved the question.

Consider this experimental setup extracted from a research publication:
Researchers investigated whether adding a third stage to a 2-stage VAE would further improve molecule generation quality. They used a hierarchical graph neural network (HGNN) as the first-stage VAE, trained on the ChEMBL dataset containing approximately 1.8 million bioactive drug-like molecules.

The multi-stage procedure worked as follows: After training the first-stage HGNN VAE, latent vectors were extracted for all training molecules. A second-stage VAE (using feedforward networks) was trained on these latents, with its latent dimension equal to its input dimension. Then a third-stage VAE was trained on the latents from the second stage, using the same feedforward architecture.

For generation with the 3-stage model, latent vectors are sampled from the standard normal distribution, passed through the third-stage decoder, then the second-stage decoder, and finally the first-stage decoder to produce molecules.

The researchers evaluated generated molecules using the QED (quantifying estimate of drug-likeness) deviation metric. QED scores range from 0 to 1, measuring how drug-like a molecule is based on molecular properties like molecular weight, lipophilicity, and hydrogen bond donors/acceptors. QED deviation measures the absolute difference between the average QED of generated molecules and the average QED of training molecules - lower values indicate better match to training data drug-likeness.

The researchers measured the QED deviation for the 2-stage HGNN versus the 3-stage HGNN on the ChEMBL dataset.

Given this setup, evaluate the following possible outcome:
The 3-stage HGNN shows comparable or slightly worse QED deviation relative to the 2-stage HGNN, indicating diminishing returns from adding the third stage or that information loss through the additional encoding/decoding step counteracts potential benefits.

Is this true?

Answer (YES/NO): NO